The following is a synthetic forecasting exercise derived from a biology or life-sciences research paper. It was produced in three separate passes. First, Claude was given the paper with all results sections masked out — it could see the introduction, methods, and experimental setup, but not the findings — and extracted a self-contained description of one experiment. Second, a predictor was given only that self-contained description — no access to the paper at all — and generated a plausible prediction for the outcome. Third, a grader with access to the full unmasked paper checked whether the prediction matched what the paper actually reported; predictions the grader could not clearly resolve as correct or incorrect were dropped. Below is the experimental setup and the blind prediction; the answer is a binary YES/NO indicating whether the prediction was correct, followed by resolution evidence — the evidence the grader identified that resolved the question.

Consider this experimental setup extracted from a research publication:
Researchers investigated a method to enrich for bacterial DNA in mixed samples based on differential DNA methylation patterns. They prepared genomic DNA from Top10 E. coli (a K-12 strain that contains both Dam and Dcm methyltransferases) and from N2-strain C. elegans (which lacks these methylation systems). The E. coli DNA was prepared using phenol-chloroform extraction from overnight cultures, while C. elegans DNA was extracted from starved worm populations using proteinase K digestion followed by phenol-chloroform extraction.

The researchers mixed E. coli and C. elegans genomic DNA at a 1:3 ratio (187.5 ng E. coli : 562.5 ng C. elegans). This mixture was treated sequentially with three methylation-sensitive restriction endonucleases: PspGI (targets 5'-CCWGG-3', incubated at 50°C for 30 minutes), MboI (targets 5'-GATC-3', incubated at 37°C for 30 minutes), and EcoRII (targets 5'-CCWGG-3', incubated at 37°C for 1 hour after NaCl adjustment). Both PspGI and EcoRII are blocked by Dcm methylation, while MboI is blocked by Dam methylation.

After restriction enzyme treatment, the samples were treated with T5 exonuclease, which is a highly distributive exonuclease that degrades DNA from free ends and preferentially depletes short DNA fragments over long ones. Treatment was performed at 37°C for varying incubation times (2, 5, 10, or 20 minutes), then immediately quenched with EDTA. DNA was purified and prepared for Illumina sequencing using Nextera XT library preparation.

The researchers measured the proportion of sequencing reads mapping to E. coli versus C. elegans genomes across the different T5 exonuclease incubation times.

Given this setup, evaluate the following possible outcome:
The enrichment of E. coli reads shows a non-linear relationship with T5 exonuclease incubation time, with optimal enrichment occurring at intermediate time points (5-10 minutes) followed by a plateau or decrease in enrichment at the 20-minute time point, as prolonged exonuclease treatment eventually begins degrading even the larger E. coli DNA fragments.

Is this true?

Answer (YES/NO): NO